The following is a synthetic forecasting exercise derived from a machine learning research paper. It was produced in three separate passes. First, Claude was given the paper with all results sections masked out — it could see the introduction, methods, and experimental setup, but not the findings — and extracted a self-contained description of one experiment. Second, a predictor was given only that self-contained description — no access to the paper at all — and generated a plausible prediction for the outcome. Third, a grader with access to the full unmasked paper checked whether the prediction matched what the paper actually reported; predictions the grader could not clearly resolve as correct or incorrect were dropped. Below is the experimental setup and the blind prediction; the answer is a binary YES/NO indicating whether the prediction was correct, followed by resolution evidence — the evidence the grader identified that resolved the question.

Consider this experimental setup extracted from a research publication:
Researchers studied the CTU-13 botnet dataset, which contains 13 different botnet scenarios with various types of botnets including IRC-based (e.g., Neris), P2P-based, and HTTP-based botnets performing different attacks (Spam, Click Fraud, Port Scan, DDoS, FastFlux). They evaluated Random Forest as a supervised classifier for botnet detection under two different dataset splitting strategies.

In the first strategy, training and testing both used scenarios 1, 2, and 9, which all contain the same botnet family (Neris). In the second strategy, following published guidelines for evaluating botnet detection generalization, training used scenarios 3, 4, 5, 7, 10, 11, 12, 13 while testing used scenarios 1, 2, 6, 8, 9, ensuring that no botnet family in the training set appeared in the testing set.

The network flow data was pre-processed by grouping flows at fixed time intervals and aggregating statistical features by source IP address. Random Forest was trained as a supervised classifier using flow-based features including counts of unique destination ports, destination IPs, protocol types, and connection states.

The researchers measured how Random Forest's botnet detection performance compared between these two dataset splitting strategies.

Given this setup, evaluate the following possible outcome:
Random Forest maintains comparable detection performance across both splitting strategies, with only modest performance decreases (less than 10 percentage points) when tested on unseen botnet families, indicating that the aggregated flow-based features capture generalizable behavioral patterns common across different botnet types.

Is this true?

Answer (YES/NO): NO